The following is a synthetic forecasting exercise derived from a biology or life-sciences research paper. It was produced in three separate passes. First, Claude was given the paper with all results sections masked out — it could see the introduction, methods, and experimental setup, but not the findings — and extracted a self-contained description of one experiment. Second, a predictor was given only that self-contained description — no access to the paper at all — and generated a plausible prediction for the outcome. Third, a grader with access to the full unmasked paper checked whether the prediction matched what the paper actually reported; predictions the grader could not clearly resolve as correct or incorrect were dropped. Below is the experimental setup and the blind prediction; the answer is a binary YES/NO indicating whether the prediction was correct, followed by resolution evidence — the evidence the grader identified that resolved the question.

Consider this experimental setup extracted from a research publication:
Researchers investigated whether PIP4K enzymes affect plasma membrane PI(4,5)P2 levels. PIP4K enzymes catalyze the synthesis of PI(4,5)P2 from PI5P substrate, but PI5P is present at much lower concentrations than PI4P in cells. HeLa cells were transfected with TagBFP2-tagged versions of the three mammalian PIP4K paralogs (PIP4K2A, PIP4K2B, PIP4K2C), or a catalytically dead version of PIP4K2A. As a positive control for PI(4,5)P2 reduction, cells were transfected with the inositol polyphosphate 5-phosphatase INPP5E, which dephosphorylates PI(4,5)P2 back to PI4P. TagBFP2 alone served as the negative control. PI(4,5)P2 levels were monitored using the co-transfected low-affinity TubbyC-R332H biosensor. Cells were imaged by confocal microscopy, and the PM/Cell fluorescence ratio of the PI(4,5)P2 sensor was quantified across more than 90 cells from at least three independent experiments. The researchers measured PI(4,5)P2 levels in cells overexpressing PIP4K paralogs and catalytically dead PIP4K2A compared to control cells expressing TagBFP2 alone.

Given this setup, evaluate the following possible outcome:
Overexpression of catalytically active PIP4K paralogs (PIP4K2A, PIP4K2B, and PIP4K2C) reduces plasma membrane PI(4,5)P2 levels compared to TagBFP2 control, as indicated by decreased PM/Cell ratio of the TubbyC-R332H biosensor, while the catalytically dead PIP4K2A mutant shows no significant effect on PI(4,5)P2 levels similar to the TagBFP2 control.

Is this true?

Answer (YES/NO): NO